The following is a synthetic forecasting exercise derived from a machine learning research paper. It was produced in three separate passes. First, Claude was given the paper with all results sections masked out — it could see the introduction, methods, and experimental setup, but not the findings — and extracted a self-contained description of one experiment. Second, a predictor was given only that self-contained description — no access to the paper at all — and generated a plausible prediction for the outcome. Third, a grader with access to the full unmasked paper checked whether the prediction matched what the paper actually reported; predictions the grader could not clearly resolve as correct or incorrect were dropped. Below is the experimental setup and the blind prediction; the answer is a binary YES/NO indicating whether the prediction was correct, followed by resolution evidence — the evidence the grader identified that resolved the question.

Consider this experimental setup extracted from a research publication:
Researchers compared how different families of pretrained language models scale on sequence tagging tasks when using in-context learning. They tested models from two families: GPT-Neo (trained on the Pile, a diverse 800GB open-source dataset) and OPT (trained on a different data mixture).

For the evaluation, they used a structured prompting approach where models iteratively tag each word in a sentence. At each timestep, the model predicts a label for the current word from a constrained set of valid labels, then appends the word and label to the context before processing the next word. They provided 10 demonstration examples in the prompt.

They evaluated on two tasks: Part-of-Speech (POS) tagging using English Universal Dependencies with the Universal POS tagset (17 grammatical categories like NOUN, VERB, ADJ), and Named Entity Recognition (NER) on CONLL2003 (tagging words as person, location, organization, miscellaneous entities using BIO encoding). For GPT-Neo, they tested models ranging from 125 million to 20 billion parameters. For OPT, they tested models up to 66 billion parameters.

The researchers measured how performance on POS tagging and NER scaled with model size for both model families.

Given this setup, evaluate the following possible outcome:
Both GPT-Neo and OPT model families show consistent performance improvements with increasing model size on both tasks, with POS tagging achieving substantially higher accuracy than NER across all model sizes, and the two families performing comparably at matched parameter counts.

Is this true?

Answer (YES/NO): NO